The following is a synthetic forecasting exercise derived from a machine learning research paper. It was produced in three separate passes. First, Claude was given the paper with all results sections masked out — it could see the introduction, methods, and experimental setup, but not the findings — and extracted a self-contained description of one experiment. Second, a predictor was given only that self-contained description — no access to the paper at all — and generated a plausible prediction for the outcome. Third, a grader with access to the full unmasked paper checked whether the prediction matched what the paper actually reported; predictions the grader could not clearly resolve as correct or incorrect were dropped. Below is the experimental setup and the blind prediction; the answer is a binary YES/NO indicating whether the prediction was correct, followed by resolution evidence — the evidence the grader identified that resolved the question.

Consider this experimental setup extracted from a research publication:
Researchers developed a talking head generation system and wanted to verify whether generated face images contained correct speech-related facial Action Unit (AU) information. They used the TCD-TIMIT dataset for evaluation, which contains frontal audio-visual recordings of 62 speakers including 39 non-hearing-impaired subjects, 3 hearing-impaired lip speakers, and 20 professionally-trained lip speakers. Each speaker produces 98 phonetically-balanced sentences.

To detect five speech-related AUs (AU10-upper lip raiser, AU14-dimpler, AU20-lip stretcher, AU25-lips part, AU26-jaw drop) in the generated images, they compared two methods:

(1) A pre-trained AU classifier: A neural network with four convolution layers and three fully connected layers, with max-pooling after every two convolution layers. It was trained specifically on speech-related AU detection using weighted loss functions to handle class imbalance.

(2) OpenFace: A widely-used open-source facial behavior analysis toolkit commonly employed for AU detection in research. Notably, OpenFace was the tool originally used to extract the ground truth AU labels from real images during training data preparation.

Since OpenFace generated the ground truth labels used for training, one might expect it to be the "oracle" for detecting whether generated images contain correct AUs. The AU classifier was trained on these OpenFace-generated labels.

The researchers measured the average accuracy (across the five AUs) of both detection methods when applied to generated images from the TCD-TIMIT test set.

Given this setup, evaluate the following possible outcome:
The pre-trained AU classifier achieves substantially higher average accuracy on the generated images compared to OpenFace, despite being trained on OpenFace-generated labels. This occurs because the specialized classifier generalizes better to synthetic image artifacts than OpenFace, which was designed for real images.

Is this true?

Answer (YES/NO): NO